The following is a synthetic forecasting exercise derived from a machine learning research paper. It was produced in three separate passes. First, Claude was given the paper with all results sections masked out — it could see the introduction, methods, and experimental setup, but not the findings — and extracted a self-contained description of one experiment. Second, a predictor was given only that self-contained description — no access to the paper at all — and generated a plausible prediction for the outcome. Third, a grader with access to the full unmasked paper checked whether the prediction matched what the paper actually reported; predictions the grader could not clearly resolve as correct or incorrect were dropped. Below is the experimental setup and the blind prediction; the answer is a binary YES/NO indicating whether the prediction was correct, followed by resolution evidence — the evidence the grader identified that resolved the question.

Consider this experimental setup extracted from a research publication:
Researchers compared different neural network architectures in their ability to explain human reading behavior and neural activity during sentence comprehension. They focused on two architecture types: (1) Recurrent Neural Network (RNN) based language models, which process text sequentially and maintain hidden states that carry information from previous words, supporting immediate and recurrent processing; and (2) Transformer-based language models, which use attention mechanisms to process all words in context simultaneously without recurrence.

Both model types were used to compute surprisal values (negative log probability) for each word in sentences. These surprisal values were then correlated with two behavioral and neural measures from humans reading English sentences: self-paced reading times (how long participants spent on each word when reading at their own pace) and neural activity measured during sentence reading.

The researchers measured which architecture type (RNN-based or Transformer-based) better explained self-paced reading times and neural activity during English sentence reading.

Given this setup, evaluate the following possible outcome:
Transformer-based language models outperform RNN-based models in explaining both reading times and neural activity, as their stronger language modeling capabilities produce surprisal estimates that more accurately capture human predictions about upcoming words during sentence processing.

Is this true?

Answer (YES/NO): YES